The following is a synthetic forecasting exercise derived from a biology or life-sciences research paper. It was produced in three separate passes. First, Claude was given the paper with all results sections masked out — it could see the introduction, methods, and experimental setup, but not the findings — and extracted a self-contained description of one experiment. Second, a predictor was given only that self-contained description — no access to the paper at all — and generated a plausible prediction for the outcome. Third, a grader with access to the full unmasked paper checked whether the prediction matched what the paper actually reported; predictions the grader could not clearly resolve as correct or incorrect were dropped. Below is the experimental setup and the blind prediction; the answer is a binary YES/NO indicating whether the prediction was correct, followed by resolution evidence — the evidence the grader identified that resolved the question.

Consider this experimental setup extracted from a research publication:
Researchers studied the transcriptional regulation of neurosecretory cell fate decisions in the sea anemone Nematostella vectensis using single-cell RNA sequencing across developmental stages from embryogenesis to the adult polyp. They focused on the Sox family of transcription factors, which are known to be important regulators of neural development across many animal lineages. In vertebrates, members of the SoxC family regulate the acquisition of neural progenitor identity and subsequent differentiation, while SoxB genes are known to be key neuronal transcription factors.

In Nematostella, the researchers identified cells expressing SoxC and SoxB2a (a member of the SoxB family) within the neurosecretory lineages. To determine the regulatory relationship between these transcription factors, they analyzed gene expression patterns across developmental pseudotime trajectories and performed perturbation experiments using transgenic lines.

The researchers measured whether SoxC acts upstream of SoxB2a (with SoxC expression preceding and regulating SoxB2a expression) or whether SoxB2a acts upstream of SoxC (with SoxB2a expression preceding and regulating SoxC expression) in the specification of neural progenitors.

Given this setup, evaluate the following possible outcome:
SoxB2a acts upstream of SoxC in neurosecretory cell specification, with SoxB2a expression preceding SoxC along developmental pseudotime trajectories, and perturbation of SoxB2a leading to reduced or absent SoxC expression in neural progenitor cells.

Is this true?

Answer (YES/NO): NO